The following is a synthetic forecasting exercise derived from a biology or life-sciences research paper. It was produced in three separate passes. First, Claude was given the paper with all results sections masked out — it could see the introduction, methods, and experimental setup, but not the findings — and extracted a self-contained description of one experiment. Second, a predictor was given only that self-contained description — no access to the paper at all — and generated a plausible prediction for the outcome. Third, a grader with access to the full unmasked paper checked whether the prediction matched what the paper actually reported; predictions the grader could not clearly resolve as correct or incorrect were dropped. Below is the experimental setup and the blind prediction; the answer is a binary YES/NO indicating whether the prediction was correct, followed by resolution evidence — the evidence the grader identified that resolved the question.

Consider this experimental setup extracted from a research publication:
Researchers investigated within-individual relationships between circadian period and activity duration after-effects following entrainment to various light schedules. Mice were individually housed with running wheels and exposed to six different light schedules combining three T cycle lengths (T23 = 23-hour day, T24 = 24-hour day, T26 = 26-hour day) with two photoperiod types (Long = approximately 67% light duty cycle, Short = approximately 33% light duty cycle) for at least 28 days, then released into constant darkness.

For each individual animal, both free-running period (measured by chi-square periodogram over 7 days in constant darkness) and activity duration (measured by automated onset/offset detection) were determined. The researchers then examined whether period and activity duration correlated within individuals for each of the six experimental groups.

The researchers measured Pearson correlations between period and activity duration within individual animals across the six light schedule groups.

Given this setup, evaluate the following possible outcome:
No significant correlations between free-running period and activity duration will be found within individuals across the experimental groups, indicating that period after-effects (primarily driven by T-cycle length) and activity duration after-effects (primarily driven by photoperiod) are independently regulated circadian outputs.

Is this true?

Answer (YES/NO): NO